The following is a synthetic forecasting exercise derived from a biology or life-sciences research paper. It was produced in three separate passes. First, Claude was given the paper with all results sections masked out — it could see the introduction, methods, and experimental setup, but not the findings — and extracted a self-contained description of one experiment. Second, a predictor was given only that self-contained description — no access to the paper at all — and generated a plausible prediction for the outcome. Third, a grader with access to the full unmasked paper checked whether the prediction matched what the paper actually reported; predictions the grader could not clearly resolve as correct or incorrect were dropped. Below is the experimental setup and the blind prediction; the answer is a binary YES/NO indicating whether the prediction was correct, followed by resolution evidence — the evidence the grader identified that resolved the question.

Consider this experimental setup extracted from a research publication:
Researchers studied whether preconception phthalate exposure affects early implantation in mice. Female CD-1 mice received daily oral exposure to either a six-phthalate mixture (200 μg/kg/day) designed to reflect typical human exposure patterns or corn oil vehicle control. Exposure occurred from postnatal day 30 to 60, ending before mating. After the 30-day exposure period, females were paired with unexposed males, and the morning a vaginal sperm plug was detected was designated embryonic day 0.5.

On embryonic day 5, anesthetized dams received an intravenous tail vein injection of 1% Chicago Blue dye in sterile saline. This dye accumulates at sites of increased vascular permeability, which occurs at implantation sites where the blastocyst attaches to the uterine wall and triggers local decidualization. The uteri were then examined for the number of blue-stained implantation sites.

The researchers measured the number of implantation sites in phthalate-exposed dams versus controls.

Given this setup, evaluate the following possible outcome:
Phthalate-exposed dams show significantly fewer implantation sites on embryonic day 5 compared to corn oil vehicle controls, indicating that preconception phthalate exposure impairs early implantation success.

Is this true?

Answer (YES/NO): NO